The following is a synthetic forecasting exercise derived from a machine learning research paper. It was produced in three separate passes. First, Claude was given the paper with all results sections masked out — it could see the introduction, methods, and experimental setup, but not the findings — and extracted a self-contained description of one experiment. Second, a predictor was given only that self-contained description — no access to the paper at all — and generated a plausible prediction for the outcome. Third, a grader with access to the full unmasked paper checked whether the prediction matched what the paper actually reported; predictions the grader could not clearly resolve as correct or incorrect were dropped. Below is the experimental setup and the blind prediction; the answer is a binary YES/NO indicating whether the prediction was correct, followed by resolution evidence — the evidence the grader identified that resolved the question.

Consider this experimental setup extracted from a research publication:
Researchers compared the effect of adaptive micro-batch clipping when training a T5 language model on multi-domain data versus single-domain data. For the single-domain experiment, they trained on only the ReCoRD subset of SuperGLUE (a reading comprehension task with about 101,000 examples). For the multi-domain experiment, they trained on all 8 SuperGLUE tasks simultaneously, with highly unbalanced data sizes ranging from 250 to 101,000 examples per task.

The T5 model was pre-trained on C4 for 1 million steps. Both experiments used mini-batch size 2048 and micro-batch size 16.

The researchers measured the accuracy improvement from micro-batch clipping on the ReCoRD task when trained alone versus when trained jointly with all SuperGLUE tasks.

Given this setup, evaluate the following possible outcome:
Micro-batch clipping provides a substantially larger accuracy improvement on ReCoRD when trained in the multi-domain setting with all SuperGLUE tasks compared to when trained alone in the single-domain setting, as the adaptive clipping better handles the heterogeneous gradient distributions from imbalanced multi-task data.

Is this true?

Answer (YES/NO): NO